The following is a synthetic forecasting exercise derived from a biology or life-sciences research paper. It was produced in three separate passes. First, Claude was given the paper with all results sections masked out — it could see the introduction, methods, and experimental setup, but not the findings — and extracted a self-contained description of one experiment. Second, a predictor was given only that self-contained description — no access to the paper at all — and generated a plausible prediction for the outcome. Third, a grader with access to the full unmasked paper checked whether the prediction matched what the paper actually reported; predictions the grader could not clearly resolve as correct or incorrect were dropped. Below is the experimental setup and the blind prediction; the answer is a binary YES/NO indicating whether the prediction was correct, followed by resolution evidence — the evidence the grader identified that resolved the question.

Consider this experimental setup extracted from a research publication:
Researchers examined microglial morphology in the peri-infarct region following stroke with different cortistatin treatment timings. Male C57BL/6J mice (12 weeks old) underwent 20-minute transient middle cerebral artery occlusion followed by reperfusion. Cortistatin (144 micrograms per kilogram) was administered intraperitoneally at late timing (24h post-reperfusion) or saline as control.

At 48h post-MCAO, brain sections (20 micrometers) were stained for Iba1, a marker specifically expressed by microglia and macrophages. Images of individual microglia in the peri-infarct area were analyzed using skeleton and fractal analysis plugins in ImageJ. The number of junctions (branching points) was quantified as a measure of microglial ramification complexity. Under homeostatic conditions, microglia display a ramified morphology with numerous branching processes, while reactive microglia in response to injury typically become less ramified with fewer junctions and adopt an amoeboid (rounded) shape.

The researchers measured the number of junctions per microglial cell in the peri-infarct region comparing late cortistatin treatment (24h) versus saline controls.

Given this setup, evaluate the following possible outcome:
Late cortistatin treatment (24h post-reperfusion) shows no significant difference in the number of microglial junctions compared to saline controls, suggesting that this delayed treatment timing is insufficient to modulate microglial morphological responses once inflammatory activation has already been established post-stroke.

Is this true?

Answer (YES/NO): YES